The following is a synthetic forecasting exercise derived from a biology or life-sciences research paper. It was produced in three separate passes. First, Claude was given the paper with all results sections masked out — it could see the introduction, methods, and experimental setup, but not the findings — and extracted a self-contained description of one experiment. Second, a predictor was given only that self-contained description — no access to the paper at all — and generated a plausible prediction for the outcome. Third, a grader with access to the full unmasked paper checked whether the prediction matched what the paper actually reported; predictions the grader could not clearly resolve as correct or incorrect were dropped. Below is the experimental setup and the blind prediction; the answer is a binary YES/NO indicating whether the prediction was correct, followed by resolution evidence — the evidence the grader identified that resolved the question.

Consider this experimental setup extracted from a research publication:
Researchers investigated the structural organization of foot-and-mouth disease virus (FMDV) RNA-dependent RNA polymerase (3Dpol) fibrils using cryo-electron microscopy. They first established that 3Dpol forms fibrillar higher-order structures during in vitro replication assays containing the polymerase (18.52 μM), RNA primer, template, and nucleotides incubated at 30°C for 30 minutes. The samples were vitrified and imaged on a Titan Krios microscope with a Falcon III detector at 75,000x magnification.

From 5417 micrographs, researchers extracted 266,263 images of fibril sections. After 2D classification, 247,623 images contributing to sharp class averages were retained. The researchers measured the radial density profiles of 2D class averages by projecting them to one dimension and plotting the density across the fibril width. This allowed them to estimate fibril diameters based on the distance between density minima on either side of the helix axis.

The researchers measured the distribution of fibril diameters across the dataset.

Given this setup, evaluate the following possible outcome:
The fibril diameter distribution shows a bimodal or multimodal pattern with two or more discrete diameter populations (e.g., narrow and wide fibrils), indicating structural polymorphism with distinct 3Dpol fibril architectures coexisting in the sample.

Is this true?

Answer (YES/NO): YES